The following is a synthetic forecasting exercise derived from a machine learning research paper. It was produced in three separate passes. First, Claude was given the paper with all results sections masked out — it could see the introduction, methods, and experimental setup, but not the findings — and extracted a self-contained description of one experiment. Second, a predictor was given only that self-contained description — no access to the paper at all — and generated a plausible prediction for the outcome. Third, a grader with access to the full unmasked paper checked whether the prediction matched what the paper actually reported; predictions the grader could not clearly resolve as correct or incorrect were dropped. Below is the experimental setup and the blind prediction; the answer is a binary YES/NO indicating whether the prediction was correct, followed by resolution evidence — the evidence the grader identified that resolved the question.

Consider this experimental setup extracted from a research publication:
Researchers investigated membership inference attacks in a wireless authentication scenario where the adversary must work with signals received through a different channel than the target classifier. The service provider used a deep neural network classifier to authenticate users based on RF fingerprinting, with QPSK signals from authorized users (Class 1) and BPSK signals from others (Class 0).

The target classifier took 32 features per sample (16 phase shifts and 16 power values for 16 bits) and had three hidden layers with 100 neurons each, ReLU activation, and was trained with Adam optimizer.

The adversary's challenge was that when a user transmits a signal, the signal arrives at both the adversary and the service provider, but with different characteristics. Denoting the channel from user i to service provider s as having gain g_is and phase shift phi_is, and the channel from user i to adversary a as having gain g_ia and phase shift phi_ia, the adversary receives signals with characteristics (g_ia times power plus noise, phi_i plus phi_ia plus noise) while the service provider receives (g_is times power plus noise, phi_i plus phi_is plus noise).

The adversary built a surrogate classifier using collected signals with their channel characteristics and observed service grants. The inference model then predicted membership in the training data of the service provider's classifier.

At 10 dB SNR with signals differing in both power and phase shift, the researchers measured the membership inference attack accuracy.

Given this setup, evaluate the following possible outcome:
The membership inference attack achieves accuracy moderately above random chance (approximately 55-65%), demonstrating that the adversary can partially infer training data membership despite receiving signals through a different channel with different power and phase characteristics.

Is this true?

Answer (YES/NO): NO